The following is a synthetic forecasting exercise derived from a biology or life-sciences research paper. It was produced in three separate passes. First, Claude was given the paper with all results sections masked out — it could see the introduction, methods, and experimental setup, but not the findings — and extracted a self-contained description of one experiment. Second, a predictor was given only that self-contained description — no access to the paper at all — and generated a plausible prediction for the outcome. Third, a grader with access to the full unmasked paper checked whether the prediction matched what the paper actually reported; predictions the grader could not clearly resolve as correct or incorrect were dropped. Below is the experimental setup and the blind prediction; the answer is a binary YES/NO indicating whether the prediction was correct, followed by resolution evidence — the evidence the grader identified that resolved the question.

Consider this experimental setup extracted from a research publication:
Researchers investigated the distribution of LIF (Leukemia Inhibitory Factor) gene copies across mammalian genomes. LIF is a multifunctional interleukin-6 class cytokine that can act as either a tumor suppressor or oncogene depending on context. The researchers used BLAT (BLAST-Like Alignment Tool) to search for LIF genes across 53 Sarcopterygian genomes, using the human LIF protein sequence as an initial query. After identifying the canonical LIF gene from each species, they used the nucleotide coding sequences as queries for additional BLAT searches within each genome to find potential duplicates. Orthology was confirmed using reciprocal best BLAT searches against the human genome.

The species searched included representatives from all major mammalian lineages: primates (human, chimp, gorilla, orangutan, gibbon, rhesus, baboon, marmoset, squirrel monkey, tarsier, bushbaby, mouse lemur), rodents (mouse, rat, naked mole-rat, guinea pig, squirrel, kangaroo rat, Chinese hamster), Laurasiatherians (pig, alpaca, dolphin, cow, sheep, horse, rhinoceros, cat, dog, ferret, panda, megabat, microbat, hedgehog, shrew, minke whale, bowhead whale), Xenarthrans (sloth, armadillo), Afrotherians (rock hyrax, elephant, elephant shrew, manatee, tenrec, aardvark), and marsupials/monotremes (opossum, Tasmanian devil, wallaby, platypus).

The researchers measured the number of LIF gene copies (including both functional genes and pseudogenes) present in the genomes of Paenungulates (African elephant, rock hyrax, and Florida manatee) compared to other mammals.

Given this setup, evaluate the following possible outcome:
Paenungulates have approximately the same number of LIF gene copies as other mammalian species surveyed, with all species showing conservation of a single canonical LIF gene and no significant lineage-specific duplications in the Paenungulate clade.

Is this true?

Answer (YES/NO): NO